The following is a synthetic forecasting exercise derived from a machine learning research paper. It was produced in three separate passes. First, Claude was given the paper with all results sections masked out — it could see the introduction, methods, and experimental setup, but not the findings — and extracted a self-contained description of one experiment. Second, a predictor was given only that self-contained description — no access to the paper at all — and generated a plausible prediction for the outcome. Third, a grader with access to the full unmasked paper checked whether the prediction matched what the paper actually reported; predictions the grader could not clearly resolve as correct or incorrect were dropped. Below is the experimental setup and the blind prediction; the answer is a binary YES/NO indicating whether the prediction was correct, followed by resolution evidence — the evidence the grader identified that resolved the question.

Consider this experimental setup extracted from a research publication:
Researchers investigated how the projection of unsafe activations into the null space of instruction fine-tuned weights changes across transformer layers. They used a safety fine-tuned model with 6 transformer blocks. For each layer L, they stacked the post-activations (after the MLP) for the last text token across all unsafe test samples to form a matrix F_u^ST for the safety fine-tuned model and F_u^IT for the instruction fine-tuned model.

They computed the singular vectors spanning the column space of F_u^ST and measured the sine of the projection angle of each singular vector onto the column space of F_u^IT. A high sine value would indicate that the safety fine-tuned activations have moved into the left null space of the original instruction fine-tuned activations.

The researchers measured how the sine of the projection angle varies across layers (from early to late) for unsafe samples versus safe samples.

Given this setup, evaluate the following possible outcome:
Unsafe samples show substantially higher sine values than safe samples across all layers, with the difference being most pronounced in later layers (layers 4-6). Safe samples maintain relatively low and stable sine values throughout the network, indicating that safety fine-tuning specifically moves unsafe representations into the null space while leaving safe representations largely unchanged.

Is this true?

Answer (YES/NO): YES